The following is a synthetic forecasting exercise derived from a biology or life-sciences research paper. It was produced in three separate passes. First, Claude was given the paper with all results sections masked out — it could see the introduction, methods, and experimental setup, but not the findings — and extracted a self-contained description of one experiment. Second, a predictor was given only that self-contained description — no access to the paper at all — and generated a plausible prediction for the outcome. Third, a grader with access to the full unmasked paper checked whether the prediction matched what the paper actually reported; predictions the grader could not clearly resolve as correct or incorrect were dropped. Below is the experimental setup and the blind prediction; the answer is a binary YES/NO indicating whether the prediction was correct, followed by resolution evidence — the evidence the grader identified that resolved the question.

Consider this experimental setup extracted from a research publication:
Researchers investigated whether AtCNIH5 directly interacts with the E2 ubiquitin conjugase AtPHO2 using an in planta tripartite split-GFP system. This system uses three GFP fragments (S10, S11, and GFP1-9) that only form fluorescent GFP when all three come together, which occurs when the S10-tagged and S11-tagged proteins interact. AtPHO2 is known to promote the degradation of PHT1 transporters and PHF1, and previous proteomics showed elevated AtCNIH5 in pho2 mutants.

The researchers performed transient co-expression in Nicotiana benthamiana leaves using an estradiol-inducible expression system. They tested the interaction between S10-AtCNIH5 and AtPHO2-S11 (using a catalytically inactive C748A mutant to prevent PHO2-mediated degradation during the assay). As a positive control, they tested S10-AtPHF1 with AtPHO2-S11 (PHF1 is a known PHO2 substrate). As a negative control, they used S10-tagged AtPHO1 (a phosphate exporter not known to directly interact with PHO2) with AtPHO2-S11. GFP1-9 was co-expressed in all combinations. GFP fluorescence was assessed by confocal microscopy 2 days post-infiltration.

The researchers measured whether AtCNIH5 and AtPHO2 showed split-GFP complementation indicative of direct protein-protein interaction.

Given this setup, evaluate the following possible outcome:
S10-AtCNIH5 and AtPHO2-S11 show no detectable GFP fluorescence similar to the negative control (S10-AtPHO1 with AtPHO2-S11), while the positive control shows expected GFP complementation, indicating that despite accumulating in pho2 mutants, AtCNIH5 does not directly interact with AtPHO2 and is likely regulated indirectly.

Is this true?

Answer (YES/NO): YES